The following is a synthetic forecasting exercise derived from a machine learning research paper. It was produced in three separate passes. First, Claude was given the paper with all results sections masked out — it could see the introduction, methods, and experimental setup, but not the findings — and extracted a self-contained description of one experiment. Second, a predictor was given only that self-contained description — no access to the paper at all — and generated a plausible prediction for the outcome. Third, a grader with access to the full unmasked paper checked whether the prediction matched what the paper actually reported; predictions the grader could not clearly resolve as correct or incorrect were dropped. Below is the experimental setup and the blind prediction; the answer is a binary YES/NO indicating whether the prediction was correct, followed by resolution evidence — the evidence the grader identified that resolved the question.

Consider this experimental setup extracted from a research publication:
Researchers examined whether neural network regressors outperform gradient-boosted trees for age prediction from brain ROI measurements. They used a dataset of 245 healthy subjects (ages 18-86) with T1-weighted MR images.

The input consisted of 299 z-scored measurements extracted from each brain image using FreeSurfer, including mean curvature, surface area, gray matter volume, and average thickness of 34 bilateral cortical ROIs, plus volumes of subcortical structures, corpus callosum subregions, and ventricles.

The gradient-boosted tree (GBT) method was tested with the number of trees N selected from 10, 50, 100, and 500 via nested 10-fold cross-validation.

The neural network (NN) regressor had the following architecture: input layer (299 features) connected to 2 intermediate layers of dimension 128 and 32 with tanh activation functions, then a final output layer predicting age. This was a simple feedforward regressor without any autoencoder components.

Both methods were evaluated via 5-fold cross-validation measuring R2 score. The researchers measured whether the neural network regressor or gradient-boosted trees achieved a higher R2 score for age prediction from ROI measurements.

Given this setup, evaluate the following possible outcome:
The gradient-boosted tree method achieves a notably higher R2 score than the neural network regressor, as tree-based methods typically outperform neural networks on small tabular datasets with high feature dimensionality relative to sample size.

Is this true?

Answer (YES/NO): YES